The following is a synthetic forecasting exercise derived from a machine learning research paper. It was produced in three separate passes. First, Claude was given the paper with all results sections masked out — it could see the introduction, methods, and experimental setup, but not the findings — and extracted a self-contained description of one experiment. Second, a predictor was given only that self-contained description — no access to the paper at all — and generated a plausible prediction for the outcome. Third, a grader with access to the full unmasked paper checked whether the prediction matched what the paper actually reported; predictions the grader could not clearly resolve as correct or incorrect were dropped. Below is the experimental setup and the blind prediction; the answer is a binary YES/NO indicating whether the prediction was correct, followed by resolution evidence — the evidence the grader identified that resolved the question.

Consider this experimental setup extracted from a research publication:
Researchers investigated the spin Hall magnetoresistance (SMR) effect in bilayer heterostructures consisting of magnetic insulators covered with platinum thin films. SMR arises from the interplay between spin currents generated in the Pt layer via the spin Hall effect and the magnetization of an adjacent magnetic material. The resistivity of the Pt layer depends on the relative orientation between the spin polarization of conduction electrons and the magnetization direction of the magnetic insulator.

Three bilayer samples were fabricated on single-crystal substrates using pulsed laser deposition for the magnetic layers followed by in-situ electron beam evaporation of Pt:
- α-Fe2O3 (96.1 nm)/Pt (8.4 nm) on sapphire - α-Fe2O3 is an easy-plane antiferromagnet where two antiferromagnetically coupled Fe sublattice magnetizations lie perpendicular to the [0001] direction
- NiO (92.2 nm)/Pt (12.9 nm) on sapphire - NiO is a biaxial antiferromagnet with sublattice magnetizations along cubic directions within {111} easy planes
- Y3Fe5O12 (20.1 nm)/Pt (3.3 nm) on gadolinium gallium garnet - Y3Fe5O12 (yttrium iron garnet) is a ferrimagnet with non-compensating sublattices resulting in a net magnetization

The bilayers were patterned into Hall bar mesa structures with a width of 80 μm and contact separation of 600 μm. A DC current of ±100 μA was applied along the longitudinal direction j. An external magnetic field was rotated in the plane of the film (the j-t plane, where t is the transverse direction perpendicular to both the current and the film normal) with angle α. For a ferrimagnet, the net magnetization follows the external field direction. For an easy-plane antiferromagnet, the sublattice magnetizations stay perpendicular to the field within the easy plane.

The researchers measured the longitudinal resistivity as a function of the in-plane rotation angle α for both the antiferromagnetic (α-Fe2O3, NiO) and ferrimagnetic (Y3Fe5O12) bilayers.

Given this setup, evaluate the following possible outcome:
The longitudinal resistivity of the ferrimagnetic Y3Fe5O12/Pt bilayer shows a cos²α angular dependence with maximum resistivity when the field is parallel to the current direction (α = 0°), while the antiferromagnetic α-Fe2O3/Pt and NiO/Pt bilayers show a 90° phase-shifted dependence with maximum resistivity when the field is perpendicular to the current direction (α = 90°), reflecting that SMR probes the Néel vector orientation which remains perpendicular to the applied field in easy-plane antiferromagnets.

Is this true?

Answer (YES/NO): YES